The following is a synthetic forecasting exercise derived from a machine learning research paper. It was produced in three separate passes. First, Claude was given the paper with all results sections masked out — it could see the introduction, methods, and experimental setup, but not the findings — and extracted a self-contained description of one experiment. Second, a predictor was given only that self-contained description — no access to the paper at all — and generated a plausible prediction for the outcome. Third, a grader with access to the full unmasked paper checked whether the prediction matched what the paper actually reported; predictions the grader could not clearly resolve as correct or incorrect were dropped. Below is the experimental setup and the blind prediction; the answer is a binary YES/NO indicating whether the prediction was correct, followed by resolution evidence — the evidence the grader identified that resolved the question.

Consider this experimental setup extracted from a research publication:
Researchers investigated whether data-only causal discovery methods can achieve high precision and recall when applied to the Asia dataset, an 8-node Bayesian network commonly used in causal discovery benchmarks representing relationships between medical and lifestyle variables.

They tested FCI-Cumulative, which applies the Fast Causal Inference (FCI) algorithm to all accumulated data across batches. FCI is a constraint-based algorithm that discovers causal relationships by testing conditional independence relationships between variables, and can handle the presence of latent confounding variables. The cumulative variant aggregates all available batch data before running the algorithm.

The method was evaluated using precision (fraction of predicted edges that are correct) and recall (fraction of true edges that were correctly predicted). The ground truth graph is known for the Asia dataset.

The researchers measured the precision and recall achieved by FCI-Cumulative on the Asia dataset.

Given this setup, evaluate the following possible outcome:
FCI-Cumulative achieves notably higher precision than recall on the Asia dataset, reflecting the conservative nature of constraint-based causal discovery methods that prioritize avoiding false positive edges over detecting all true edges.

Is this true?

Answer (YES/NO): NO